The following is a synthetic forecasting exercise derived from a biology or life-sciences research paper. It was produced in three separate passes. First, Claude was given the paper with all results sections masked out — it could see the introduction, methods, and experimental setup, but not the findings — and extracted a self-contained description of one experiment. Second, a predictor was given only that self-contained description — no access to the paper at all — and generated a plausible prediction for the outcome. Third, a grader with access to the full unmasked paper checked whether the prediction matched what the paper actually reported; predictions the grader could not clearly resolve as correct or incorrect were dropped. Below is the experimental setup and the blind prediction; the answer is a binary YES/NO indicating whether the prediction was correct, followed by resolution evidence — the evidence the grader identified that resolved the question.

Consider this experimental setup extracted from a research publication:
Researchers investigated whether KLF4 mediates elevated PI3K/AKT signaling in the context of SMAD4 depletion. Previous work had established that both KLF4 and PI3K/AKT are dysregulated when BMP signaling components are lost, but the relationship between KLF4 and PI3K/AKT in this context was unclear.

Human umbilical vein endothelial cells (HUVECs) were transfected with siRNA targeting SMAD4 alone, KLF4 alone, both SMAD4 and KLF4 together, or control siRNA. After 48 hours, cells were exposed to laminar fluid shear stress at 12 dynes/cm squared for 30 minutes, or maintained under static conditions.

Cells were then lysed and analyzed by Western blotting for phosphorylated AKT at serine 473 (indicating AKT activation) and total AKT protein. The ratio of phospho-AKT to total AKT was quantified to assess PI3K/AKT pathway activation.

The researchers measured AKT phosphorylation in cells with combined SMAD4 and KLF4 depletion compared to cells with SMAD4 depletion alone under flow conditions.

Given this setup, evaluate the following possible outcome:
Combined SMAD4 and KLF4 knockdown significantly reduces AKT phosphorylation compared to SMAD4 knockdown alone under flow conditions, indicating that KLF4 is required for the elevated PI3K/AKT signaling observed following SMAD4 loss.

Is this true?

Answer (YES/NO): YES